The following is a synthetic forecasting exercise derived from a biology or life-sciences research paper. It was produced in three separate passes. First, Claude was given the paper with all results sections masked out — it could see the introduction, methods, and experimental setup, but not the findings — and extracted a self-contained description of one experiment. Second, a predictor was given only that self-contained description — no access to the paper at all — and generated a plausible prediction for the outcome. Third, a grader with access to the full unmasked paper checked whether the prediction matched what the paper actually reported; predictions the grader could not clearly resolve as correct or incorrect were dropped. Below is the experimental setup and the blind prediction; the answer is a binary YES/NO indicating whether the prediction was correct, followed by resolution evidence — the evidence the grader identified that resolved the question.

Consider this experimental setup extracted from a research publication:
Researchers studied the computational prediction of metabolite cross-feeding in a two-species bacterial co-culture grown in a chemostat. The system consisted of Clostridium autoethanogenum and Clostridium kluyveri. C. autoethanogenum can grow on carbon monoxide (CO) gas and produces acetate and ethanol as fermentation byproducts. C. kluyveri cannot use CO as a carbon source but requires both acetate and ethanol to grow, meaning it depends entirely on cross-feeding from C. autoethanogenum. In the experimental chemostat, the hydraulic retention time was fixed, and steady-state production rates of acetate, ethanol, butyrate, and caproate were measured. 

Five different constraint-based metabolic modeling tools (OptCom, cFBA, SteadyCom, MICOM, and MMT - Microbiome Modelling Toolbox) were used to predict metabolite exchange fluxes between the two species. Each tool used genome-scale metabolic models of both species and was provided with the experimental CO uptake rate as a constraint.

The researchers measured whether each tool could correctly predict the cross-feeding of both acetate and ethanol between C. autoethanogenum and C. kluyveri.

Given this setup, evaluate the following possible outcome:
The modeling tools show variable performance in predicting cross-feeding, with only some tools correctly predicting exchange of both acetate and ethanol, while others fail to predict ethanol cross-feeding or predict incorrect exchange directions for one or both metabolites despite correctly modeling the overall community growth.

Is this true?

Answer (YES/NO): NO